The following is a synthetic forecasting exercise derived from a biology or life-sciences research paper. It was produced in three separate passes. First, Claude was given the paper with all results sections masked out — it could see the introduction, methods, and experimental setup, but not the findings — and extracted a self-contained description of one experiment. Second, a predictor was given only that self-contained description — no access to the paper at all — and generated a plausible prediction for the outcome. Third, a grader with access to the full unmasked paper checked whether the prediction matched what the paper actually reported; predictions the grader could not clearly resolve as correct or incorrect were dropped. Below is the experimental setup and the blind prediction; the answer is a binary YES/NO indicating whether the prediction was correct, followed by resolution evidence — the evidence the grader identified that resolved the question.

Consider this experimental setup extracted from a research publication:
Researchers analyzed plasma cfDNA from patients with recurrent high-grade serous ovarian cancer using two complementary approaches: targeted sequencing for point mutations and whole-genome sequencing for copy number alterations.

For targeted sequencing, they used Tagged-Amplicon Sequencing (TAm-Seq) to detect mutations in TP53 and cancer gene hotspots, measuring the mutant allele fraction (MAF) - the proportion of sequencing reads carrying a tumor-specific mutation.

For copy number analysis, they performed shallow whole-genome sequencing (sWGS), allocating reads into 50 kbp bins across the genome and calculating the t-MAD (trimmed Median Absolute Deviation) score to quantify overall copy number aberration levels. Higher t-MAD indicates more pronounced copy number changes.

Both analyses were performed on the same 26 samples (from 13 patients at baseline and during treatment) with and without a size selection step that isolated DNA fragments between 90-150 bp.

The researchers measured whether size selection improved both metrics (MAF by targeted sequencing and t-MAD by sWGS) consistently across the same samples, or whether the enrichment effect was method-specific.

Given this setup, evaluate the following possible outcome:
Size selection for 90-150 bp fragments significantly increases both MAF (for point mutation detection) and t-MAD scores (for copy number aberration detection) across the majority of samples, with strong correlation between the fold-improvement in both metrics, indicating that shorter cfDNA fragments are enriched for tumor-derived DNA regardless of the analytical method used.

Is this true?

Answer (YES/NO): NO